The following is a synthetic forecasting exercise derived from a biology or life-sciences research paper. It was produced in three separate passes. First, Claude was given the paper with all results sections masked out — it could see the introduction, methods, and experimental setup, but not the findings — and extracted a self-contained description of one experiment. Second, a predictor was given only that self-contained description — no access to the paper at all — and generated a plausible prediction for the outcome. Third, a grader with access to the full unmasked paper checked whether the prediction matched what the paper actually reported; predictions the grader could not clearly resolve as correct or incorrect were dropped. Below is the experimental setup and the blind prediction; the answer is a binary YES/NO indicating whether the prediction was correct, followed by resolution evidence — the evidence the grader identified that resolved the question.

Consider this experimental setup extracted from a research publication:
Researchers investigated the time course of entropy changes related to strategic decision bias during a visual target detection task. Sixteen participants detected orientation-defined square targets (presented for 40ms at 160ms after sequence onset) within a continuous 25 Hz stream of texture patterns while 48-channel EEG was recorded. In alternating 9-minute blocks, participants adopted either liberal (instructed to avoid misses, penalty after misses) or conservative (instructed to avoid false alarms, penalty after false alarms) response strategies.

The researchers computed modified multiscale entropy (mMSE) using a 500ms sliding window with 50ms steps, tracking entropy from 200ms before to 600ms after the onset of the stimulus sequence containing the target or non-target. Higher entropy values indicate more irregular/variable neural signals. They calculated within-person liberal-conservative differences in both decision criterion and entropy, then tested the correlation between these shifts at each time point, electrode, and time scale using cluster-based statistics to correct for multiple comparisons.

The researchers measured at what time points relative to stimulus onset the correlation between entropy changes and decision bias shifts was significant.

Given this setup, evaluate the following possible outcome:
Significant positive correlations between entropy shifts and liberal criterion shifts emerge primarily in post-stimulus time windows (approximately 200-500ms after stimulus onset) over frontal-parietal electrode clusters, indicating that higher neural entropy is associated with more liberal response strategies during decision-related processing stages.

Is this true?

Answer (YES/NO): NO